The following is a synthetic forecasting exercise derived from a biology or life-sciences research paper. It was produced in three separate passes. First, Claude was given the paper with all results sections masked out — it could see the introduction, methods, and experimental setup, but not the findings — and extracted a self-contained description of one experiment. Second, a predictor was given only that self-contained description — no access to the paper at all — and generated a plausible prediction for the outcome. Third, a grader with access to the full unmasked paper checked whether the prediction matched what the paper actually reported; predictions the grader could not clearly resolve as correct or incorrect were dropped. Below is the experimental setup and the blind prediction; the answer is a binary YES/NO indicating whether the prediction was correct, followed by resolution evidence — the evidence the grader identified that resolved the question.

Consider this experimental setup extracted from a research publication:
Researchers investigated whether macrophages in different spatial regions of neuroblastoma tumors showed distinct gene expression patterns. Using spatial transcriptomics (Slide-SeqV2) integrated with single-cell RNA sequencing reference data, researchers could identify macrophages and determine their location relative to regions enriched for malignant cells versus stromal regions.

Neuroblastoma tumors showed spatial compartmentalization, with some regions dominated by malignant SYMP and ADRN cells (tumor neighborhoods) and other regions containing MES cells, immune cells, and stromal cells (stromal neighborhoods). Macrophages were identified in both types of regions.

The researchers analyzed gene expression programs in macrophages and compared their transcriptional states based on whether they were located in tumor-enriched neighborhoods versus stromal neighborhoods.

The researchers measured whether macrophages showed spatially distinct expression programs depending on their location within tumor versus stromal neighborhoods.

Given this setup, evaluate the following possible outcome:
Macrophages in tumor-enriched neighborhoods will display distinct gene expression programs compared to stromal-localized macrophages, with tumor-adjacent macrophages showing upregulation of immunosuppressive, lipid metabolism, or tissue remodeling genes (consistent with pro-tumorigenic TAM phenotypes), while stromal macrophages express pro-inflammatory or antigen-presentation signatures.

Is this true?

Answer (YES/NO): NO